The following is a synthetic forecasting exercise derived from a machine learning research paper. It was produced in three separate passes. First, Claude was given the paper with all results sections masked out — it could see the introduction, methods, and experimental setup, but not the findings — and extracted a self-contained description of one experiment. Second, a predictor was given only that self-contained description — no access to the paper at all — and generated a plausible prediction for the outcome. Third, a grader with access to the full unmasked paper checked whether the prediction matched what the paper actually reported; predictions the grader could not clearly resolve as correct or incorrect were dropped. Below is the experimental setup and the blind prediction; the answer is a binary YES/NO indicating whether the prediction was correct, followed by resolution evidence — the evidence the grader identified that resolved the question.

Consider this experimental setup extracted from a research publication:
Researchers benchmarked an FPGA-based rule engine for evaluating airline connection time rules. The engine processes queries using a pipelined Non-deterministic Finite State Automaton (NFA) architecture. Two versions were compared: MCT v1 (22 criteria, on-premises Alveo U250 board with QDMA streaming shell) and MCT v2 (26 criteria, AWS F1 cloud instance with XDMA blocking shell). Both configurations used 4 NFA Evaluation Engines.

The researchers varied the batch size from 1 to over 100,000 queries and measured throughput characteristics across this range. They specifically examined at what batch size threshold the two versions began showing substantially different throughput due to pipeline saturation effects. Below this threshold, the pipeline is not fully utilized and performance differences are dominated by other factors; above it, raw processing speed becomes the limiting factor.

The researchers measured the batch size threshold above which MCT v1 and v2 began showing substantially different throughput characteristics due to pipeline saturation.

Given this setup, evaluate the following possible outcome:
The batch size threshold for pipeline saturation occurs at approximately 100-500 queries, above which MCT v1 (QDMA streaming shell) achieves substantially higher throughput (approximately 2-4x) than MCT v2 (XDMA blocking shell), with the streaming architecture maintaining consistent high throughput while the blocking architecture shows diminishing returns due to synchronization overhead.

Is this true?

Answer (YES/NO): NO